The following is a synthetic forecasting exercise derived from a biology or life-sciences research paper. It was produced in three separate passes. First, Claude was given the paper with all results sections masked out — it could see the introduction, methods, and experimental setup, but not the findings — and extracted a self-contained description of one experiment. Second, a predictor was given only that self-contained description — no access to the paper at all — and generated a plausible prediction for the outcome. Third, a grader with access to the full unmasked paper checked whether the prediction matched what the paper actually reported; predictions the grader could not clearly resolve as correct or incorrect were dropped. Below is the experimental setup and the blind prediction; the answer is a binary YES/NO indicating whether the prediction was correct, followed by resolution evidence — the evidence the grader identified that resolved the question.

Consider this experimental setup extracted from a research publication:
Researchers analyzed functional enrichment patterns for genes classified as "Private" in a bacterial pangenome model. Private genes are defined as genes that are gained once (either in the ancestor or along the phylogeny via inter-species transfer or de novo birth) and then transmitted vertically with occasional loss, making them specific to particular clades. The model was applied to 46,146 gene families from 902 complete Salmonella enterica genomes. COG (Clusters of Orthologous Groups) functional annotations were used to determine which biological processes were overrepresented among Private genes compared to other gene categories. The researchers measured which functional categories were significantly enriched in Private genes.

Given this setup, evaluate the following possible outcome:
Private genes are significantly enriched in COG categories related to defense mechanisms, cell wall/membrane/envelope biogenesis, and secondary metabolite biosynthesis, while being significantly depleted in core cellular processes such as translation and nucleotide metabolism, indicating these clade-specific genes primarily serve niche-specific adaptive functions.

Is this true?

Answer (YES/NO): NO